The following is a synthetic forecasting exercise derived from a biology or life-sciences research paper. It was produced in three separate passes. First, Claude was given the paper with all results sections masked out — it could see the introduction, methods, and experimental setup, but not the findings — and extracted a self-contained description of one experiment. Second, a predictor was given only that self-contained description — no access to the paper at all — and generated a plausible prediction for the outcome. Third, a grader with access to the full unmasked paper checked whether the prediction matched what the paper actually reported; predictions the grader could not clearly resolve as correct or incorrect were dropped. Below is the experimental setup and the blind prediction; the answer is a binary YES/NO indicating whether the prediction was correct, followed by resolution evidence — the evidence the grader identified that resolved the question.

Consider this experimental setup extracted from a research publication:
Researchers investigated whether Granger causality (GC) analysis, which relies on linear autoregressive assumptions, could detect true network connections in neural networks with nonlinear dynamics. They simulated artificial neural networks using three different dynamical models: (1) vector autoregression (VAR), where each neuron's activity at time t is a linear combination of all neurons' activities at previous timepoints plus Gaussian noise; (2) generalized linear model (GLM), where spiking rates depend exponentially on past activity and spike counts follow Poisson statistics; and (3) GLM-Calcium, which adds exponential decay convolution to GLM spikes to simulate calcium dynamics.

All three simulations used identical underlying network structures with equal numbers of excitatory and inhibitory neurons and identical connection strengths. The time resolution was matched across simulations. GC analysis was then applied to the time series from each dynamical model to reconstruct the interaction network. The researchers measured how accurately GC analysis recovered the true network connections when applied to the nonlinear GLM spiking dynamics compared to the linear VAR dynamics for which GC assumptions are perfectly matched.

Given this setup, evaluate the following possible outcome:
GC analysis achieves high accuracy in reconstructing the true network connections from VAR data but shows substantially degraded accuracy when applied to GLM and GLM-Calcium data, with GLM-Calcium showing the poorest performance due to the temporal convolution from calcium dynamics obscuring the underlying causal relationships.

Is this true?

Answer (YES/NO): NO